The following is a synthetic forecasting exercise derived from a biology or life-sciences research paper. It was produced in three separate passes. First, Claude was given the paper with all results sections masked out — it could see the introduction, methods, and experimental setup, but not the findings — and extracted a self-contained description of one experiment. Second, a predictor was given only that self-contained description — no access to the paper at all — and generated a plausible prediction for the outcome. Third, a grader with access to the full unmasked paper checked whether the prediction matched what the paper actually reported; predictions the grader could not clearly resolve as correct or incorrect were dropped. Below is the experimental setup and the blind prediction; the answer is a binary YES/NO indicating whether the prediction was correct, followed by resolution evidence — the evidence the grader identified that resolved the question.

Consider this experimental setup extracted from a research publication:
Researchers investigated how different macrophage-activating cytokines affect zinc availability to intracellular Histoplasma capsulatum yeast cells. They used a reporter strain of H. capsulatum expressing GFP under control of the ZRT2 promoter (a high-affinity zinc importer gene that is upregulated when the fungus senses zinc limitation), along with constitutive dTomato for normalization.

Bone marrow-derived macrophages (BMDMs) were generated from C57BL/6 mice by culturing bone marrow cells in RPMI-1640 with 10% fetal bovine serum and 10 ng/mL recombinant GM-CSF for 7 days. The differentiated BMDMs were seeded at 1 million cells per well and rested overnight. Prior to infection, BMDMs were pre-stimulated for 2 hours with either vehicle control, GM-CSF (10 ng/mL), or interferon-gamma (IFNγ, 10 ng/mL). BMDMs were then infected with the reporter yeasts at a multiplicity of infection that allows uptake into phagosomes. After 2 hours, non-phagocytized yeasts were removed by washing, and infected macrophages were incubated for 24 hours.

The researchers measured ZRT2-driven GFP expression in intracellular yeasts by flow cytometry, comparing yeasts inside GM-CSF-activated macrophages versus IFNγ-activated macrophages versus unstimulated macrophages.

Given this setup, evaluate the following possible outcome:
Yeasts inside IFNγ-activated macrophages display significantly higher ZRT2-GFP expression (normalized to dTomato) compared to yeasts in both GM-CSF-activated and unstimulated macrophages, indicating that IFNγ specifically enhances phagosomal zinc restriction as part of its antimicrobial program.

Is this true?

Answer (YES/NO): NO